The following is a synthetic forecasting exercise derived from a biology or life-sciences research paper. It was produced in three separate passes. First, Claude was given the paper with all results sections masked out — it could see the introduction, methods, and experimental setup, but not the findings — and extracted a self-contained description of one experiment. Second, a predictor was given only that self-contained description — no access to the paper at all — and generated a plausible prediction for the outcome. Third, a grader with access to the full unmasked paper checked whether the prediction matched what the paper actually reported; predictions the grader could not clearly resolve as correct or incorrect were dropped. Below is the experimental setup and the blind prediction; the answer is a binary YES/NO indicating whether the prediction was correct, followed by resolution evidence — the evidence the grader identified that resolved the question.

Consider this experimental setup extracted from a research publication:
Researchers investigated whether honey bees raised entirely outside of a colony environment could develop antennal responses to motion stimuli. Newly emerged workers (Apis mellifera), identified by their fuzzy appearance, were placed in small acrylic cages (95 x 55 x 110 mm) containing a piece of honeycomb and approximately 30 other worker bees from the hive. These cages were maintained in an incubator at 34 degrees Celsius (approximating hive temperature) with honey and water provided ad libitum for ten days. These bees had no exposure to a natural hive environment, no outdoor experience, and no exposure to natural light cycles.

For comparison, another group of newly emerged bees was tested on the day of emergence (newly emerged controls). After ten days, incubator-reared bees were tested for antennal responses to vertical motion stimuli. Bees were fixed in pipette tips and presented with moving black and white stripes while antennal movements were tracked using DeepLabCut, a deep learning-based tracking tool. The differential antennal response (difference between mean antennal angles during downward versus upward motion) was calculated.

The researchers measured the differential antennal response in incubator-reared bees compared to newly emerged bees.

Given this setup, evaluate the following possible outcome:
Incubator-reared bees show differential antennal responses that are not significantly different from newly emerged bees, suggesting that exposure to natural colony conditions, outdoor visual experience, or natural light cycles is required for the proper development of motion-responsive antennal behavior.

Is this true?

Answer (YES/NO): NO